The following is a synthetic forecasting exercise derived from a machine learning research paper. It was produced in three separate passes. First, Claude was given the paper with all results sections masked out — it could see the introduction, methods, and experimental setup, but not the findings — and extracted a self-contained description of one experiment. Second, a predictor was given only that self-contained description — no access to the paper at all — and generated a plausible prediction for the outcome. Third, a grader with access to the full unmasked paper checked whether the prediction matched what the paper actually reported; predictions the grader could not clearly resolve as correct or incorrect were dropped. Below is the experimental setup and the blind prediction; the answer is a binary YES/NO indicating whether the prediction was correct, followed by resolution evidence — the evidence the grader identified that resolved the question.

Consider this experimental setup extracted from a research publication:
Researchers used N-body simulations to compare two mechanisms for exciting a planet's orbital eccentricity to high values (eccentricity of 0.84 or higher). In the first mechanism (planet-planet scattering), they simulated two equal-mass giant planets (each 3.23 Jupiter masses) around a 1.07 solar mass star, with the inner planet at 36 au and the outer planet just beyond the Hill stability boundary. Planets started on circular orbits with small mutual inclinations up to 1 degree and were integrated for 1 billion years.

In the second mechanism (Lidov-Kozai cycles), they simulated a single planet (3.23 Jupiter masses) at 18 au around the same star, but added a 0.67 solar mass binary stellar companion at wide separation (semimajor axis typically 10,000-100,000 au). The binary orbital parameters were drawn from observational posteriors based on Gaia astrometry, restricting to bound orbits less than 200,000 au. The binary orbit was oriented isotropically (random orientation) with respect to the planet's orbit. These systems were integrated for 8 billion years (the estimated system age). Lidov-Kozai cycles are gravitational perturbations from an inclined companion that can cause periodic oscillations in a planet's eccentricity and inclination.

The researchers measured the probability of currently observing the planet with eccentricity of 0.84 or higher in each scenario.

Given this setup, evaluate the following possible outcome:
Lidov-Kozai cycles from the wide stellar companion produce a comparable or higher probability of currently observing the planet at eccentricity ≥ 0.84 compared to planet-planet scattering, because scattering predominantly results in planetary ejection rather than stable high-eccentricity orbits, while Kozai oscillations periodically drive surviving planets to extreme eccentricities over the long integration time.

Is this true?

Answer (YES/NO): NO